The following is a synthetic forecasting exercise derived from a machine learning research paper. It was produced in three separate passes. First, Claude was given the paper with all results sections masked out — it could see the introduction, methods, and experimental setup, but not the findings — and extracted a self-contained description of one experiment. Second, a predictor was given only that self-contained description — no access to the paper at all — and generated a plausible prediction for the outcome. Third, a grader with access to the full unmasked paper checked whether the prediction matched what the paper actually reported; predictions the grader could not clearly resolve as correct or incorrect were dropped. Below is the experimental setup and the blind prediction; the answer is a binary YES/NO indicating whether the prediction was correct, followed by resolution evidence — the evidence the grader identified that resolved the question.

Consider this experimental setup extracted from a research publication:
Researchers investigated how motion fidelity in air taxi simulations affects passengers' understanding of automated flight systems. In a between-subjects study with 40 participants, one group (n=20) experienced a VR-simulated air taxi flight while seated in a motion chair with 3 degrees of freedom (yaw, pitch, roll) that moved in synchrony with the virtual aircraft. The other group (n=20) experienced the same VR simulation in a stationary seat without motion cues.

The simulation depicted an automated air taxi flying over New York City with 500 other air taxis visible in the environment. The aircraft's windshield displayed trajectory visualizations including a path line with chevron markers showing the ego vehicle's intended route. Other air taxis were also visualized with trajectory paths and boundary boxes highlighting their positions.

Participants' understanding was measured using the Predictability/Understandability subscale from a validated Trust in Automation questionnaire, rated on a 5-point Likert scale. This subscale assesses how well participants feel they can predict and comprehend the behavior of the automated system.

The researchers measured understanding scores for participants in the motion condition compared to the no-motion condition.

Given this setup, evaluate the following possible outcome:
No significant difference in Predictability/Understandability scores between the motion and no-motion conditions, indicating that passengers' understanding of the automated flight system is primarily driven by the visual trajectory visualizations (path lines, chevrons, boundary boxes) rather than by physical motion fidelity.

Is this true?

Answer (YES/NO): NO